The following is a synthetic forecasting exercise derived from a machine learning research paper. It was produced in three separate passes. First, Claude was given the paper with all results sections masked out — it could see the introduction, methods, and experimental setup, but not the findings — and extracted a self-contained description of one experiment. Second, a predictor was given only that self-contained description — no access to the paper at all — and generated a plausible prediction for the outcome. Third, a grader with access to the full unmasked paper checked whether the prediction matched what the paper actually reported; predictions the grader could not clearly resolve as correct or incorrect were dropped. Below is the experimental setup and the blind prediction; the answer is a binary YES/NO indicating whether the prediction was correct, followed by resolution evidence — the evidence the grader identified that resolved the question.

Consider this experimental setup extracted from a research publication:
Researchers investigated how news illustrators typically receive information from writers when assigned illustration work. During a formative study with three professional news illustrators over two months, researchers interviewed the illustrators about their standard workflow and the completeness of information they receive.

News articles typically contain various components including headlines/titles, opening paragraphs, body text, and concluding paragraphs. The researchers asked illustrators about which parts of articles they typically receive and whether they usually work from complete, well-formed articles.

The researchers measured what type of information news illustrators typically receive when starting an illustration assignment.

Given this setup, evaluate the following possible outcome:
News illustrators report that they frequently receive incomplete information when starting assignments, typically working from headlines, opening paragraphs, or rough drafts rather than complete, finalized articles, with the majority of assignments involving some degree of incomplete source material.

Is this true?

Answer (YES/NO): NO